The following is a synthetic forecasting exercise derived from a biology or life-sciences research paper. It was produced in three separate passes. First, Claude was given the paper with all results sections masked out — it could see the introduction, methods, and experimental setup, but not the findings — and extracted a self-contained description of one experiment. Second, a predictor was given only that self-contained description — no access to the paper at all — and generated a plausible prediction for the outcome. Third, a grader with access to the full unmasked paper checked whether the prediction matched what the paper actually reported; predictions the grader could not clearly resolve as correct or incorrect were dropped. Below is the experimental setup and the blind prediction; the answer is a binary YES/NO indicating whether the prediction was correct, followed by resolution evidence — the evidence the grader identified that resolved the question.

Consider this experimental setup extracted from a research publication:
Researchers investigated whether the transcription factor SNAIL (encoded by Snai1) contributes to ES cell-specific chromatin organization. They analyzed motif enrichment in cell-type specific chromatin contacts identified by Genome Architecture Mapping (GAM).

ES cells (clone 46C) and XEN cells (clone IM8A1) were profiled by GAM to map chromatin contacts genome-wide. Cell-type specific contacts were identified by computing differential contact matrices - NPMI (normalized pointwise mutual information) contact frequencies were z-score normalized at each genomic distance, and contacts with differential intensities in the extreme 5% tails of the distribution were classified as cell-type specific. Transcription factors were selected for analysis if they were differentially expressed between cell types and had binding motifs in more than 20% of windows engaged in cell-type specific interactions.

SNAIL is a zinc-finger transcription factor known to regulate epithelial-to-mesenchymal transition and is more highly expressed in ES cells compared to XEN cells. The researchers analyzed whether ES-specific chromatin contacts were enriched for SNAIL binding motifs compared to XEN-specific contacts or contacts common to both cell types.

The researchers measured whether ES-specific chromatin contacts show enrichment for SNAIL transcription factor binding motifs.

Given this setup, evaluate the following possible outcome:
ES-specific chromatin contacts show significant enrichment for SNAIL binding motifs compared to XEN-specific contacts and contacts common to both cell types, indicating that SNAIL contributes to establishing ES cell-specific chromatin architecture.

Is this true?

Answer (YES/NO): NO